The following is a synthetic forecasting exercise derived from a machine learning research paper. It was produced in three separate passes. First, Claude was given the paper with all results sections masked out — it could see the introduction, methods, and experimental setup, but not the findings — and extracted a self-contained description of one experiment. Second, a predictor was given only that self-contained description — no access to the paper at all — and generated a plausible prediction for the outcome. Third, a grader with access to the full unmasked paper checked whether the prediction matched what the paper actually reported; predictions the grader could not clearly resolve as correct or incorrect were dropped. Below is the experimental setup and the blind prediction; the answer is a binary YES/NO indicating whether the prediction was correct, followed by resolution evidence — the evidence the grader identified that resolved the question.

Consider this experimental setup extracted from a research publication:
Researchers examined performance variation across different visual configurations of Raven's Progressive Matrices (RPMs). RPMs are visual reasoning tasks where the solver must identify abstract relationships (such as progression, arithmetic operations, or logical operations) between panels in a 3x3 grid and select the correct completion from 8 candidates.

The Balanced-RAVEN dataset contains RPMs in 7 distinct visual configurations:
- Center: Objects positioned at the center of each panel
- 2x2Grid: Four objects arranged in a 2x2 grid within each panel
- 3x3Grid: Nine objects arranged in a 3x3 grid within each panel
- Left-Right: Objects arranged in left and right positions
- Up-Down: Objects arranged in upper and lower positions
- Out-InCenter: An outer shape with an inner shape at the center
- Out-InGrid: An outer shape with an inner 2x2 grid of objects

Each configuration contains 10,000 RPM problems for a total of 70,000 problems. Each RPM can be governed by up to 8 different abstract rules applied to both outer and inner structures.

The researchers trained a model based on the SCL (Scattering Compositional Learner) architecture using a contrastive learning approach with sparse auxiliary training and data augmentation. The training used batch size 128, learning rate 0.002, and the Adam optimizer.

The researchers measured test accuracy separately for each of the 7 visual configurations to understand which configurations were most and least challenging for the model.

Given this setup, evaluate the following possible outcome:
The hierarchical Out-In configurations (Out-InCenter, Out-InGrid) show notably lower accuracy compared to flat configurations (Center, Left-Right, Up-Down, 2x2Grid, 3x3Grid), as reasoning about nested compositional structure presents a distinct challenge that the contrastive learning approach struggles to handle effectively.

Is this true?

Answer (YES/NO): NO